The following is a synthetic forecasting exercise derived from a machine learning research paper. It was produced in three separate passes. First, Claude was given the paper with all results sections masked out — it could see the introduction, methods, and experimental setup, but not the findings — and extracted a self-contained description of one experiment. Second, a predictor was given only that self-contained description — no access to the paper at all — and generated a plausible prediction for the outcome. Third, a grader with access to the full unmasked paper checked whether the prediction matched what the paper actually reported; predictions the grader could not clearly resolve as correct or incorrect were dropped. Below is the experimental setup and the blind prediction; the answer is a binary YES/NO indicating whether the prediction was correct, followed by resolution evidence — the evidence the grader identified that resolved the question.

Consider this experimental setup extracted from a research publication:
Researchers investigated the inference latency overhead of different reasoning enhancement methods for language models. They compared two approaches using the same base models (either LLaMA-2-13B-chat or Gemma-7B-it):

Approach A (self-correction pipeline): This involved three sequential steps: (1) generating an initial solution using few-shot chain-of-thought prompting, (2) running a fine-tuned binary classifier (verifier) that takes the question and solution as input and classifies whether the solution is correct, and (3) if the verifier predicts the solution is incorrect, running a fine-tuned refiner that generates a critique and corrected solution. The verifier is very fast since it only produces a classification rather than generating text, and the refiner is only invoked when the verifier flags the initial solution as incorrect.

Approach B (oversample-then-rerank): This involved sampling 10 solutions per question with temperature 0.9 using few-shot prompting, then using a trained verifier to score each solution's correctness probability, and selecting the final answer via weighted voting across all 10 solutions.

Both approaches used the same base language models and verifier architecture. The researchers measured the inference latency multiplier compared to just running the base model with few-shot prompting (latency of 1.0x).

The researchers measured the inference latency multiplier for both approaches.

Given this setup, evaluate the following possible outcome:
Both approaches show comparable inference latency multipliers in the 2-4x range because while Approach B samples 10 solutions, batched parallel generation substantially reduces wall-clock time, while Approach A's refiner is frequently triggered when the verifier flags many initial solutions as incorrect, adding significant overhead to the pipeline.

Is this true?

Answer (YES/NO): NO